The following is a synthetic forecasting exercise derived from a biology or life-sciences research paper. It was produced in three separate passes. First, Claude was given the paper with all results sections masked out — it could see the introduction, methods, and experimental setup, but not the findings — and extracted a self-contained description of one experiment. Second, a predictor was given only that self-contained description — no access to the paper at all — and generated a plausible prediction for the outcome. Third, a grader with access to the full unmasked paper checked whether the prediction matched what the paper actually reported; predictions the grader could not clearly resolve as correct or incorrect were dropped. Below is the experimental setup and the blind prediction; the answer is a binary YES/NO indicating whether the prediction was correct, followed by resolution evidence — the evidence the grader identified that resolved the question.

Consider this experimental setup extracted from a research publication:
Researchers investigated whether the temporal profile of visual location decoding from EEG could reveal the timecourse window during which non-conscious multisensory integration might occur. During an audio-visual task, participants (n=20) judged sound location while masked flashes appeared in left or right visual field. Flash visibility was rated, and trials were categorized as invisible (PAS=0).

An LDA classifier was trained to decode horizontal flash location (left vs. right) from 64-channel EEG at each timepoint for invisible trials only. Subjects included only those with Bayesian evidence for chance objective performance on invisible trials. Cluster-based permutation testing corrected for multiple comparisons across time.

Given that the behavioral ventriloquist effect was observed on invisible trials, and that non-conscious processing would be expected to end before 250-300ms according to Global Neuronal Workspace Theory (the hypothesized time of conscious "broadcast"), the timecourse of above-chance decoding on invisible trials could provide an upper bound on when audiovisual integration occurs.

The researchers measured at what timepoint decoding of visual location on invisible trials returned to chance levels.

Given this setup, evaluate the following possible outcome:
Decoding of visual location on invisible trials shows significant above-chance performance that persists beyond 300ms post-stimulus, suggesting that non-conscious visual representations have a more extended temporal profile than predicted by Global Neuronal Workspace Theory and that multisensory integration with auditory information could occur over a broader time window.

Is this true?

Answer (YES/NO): NO